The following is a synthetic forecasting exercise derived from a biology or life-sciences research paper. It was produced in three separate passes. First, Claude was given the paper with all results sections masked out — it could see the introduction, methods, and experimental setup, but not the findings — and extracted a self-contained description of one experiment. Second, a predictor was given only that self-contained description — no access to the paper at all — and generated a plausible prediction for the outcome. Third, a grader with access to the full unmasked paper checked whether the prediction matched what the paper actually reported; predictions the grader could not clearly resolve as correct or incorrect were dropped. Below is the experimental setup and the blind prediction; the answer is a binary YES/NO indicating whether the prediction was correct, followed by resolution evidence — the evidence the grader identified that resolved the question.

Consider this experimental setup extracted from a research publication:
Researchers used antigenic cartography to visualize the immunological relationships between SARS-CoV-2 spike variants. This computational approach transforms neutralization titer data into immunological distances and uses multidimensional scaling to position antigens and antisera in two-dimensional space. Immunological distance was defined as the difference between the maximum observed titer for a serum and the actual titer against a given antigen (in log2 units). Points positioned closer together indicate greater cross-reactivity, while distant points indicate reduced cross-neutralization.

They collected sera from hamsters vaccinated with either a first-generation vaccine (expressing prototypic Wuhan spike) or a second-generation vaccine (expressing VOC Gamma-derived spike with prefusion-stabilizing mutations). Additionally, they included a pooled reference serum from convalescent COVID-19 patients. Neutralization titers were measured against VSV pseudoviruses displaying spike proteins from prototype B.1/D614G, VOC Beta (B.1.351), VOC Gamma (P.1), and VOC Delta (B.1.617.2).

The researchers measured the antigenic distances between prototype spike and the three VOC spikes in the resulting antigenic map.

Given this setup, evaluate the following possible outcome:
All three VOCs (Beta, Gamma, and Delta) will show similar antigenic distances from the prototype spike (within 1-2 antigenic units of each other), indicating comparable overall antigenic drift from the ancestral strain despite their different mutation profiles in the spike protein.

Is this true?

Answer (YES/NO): NO